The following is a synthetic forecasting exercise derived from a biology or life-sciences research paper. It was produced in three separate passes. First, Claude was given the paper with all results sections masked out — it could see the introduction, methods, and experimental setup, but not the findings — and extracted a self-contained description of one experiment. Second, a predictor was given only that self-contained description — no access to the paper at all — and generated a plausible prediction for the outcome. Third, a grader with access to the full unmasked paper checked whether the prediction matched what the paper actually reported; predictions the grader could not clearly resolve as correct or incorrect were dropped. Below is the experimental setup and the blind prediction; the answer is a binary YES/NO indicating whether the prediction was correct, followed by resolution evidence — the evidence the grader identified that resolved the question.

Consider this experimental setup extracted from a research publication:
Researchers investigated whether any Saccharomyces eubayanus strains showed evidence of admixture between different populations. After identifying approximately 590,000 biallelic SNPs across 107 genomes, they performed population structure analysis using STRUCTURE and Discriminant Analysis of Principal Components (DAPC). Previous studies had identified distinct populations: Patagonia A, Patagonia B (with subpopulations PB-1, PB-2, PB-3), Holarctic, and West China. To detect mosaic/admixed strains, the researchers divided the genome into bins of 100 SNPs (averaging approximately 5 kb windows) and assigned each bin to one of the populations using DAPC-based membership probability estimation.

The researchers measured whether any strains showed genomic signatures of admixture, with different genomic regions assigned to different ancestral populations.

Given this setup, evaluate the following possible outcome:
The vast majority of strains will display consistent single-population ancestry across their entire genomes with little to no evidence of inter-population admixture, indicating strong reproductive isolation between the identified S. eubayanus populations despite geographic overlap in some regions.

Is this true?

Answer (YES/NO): NO